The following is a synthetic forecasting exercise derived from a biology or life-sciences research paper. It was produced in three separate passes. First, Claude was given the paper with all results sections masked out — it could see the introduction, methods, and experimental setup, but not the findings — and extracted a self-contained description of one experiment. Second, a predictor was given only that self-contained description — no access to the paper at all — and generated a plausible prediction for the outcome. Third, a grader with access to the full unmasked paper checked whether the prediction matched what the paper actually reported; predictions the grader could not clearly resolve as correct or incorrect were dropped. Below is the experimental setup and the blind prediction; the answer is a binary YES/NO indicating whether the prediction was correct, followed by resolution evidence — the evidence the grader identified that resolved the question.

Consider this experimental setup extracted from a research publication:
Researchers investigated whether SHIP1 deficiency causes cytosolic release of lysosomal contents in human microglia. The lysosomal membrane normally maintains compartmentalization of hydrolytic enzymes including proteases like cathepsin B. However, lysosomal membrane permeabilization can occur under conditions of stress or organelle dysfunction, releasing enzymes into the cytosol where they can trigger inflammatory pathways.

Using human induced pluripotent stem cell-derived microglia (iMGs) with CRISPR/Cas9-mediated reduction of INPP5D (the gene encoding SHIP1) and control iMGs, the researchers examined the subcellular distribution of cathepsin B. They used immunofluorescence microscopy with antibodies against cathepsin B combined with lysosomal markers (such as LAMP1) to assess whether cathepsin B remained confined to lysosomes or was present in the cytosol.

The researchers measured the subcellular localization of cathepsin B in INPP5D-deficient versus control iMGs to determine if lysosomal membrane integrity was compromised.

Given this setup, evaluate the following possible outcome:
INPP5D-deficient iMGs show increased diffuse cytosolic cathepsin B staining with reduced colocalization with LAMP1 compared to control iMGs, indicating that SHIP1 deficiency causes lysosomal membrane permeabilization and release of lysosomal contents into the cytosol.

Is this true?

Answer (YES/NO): NO